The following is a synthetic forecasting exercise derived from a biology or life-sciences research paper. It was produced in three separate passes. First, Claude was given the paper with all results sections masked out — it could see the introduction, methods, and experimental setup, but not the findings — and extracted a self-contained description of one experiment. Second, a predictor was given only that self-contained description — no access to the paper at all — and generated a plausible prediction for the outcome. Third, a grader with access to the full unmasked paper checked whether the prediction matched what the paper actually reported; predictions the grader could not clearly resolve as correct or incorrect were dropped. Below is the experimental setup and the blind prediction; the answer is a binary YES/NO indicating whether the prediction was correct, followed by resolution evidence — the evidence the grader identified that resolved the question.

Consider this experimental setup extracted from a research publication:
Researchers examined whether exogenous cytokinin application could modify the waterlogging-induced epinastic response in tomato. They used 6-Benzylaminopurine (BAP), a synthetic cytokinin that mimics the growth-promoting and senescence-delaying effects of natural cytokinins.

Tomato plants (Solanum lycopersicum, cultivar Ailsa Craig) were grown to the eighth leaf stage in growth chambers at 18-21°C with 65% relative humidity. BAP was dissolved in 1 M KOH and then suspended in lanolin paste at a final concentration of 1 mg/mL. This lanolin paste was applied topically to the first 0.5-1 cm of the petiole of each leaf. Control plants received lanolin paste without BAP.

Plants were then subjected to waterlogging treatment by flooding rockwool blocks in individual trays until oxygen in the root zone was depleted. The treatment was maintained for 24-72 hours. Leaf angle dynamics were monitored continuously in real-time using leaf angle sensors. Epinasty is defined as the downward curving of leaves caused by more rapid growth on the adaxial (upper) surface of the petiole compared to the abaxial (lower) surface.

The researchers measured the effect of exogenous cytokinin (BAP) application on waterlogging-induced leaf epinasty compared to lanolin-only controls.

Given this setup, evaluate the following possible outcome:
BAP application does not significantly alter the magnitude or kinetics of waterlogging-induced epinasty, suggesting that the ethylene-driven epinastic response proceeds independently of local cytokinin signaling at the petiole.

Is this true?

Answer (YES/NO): NO